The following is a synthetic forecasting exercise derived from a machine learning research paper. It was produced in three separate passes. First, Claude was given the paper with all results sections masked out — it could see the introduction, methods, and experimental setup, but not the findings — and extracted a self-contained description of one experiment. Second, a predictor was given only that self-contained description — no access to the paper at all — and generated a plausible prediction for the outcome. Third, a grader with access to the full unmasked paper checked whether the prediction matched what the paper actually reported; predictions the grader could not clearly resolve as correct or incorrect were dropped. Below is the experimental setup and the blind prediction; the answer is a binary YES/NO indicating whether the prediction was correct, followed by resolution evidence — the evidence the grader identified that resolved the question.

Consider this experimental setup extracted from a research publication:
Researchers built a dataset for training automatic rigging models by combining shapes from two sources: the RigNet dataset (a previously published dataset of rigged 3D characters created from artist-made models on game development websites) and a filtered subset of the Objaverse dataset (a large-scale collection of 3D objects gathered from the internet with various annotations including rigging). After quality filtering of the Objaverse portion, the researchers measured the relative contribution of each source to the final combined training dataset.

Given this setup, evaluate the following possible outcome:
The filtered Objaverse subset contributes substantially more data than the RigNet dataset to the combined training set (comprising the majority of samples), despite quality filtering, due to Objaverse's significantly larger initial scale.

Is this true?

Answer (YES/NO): YES